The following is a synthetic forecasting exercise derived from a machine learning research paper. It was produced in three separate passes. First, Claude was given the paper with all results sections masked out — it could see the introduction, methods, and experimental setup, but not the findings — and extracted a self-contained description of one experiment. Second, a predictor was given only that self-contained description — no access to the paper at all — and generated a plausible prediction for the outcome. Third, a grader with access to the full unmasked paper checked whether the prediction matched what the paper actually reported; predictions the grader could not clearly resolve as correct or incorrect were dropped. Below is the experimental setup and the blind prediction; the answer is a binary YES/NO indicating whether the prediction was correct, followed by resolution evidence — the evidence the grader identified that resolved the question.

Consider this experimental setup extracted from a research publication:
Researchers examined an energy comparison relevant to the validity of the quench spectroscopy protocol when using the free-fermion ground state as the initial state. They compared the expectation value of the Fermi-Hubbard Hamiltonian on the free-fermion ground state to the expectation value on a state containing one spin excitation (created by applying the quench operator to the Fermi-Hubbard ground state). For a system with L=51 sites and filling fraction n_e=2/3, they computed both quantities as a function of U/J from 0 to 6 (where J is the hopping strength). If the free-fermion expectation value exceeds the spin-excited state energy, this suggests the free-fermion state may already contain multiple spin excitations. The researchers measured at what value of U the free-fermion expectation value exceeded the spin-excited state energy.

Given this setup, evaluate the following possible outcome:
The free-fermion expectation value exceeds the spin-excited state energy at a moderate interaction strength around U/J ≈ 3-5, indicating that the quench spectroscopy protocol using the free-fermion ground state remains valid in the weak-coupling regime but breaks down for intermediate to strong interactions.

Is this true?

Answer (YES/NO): NO